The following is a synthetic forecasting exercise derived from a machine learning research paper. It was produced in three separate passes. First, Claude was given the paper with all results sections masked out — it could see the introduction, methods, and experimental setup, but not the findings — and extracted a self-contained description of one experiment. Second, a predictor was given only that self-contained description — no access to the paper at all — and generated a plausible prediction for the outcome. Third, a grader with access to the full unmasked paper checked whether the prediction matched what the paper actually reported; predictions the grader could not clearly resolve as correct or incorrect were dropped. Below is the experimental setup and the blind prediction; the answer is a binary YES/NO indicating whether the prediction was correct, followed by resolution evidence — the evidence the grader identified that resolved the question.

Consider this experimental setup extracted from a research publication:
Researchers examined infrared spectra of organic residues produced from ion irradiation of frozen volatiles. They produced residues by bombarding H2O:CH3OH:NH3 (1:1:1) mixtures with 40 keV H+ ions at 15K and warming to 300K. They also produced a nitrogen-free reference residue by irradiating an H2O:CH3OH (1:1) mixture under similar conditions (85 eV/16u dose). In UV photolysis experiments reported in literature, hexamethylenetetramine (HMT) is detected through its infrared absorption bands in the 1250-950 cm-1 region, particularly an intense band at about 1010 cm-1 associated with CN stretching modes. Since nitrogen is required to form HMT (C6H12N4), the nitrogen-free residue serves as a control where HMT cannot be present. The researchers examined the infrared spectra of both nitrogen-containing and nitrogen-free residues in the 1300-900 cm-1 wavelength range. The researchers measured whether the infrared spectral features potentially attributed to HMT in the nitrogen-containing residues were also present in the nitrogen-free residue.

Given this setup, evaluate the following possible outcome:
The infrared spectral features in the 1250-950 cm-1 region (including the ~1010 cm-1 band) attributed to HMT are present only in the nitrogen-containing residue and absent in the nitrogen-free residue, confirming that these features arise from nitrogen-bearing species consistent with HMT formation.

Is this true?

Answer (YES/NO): NO